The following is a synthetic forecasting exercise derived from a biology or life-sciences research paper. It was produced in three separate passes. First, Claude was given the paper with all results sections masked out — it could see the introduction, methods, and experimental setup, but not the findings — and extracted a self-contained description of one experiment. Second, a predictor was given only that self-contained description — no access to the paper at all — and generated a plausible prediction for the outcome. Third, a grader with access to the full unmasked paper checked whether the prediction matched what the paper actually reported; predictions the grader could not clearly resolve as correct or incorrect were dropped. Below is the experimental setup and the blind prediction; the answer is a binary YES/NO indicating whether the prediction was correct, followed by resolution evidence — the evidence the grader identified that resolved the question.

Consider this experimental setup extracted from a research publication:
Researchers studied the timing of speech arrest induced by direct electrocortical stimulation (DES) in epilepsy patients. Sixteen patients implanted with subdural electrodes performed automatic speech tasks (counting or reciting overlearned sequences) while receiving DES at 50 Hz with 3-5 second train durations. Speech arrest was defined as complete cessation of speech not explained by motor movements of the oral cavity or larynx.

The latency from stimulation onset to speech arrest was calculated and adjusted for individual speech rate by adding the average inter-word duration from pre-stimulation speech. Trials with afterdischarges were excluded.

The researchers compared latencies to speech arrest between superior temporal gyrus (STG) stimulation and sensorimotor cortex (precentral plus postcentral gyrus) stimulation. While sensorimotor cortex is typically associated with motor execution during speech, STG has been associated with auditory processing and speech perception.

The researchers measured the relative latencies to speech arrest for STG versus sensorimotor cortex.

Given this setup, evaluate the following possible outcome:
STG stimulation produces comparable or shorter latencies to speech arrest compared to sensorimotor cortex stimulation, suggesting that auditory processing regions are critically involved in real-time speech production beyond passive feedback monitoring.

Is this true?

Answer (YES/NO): YES